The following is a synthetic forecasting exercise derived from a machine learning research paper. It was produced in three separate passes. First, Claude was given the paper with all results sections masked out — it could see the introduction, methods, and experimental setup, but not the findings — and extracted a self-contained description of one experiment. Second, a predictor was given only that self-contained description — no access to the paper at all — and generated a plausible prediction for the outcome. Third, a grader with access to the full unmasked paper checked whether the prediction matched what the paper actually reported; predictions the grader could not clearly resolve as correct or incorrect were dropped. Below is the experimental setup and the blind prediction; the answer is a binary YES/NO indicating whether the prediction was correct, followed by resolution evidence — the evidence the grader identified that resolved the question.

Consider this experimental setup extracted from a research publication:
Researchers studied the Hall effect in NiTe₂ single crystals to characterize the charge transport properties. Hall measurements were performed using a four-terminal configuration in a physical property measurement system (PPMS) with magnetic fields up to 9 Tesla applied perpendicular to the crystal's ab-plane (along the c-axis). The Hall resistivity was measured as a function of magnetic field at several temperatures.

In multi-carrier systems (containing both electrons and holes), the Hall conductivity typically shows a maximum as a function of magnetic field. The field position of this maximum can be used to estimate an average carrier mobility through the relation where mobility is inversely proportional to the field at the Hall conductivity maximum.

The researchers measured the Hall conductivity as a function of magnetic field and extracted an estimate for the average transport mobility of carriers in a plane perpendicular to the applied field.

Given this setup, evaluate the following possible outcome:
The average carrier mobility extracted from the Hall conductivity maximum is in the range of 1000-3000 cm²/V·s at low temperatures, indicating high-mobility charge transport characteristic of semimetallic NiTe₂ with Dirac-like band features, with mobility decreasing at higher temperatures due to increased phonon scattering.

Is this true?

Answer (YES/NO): YES